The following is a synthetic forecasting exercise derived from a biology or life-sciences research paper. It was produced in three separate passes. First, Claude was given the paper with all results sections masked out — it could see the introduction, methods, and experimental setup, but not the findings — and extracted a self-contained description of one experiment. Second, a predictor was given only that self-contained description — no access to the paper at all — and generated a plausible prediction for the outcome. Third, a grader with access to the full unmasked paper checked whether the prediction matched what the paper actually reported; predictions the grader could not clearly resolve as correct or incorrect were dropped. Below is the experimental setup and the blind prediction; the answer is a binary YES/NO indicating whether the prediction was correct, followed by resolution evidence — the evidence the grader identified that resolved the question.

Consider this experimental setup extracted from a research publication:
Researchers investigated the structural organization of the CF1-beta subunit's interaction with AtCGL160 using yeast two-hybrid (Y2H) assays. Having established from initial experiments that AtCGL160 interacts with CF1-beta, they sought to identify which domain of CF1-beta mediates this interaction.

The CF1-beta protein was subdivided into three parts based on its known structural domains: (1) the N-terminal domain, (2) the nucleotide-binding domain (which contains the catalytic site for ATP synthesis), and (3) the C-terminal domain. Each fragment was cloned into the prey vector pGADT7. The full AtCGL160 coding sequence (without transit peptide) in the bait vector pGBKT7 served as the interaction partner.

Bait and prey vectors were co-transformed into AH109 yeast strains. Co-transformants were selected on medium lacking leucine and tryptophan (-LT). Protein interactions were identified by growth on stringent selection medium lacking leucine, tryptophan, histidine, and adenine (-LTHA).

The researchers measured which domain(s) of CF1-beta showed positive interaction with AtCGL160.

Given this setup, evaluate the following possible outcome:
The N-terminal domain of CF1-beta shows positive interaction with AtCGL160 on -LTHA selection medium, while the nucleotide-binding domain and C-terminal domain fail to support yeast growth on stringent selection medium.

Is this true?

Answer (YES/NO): NO